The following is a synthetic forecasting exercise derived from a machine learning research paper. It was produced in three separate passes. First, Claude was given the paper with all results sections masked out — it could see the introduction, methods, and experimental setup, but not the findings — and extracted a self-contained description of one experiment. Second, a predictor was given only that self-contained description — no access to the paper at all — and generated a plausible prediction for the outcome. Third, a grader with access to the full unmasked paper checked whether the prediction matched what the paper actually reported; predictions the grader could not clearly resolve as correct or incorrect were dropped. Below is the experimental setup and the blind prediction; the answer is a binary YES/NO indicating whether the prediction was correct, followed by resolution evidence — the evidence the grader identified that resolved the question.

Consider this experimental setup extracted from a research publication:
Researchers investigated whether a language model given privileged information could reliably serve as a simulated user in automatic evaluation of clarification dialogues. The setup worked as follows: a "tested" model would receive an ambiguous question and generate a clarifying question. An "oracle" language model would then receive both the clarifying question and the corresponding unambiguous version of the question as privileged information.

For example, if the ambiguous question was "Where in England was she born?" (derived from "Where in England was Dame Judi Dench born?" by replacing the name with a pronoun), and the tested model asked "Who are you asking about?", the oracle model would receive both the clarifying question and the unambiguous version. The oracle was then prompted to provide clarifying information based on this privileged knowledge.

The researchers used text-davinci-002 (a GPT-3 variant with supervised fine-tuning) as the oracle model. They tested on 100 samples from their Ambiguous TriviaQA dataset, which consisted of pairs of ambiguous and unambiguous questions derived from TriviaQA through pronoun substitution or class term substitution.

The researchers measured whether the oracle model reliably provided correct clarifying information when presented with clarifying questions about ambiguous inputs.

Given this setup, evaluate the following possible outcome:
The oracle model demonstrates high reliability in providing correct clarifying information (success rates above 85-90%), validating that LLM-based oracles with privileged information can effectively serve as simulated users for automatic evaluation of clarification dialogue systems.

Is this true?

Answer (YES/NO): YES